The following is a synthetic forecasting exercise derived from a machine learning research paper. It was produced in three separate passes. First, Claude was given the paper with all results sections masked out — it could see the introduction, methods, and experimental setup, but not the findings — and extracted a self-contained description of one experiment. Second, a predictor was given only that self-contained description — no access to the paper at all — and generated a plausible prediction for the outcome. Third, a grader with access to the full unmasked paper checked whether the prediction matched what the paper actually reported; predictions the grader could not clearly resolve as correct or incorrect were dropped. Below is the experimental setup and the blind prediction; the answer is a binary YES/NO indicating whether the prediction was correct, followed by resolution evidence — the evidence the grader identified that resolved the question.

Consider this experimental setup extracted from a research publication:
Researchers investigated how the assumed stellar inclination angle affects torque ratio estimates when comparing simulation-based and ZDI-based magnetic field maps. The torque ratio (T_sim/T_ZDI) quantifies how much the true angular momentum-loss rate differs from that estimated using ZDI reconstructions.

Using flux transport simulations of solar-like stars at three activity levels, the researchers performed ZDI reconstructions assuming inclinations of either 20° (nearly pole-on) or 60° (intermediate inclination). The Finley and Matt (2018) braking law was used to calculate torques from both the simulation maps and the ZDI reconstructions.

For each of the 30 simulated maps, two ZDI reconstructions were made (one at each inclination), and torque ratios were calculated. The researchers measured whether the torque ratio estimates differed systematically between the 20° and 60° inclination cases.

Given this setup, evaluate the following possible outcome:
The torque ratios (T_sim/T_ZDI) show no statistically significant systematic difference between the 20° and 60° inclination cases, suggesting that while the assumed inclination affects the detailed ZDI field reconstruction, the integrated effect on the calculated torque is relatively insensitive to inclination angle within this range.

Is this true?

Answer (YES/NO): NO